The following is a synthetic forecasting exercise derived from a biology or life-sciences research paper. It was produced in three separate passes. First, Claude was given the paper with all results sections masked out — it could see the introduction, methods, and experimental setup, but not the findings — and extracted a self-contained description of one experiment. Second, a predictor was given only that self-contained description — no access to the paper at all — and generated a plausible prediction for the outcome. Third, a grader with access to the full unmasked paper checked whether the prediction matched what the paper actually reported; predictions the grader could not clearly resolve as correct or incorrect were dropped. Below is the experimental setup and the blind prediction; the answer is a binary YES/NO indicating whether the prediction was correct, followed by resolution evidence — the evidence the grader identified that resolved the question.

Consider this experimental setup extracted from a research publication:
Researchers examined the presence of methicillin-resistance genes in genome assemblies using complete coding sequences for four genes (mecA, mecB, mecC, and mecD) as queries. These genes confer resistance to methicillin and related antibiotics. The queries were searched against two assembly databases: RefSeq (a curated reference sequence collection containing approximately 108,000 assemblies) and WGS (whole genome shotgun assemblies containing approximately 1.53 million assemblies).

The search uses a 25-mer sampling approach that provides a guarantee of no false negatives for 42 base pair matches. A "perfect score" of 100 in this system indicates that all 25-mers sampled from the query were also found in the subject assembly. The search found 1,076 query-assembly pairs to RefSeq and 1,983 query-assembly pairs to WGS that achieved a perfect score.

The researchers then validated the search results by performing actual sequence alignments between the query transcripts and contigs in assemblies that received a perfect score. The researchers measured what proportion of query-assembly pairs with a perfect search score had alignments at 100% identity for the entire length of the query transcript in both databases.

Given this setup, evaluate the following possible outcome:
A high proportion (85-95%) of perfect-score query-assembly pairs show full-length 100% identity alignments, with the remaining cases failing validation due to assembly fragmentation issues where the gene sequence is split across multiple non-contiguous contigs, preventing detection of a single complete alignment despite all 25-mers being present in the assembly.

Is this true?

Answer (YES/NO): NO